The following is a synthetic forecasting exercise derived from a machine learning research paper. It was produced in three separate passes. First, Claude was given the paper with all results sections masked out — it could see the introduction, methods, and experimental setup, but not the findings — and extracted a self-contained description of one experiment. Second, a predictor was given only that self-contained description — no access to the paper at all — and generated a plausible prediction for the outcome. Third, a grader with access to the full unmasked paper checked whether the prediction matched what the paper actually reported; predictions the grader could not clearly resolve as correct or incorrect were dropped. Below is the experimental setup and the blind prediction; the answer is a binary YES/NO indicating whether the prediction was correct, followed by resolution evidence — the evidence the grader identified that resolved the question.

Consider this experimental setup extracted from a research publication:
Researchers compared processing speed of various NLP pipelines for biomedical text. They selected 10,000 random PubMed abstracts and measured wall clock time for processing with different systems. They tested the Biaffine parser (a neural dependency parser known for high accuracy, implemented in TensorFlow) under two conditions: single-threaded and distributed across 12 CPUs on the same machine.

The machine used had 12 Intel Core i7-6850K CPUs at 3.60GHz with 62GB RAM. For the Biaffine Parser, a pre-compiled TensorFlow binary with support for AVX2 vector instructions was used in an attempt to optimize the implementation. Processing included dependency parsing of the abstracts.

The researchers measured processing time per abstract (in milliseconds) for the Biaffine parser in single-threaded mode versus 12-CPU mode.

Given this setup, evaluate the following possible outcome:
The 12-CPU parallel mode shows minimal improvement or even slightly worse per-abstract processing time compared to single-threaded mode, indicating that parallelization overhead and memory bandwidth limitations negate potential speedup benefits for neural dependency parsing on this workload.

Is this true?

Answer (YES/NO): NO